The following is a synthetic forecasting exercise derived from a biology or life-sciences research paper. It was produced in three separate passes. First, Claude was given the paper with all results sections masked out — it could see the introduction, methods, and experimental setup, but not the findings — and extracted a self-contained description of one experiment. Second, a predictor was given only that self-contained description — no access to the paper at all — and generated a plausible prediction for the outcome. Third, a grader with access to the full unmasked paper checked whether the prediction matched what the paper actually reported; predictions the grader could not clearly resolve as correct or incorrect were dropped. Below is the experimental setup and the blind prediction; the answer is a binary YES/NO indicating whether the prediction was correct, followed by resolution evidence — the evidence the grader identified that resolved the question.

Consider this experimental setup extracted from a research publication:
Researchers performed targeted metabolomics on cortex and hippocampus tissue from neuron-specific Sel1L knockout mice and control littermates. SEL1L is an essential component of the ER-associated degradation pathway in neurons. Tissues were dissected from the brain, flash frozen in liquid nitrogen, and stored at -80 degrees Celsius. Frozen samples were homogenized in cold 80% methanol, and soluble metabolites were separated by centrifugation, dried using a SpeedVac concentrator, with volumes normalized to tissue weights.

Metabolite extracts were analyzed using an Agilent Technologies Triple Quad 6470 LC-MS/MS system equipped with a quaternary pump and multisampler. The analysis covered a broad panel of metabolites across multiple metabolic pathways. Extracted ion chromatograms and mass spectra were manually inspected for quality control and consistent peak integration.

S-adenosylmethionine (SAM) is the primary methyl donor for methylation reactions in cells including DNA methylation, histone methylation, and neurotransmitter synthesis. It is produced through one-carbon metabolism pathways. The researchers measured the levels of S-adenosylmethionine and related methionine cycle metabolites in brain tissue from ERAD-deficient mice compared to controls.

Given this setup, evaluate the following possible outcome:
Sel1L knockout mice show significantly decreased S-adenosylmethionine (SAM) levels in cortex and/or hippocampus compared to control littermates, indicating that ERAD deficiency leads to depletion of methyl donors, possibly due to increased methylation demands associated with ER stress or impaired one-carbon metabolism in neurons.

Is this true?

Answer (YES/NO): NO